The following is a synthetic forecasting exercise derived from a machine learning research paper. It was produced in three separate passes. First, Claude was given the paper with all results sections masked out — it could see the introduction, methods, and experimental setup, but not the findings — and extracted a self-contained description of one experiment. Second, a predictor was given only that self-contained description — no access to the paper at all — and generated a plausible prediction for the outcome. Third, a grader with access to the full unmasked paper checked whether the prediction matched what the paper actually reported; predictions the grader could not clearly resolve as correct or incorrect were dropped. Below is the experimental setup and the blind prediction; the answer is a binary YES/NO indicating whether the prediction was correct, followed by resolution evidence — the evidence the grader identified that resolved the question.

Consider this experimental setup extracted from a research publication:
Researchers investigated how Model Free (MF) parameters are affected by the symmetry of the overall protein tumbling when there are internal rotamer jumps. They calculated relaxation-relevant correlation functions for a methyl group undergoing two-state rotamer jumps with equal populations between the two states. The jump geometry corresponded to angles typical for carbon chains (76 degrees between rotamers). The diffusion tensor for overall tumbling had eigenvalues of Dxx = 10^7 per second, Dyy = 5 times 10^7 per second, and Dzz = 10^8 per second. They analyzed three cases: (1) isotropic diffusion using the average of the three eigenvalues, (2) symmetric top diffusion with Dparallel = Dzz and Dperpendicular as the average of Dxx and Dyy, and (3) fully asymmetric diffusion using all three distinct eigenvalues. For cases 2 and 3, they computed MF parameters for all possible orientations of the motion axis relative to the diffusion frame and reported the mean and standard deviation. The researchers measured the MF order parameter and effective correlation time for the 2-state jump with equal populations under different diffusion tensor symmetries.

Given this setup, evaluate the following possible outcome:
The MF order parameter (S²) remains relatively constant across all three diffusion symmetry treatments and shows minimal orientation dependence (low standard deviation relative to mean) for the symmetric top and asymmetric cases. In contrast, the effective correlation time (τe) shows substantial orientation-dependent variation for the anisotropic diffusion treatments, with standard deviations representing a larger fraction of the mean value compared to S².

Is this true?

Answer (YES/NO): NO